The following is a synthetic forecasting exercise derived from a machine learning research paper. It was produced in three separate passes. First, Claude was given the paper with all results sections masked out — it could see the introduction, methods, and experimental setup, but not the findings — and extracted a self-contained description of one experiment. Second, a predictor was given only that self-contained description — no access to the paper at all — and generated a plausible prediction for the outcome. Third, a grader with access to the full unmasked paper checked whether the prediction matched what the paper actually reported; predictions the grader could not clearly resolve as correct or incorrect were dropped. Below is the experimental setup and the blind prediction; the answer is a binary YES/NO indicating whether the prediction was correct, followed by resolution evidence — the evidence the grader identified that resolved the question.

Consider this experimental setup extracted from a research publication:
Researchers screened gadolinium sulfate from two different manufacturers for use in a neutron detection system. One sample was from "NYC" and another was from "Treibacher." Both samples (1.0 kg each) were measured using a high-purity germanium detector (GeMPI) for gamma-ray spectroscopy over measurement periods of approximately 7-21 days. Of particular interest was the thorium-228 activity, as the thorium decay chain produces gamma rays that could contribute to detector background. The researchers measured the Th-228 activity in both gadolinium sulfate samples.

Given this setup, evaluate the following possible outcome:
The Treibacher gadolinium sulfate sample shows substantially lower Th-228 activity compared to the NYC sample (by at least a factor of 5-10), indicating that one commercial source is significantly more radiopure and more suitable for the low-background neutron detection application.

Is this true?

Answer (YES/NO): NO